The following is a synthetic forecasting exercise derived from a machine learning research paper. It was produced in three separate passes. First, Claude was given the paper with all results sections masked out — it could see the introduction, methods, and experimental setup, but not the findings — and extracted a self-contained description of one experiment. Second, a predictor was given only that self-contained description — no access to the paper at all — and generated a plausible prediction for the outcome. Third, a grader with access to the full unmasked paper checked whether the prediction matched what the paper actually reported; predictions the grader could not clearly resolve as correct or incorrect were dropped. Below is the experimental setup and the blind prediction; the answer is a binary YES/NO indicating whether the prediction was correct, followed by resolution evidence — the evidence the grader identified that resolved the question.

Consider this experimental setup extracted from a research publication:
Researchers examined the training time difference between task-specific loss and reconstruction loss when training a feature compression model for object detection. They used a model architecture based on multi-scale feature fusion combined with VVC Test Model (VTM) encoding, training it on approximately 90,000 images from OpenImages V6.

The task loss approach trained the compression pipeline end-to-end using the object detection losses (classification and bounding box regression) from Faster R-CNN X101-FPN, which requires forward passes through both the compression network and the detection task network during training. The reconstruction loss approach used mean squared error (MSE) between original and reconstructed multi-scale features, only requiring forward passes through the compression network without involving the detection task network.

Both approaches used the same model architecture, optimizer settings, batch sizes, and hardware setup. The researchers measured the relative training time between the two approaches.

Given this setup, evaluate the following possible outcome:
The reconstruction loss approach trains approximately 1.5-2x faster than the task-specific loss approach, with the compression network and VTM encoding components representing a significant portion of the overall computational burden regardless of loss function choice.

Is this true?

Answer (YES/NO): NO